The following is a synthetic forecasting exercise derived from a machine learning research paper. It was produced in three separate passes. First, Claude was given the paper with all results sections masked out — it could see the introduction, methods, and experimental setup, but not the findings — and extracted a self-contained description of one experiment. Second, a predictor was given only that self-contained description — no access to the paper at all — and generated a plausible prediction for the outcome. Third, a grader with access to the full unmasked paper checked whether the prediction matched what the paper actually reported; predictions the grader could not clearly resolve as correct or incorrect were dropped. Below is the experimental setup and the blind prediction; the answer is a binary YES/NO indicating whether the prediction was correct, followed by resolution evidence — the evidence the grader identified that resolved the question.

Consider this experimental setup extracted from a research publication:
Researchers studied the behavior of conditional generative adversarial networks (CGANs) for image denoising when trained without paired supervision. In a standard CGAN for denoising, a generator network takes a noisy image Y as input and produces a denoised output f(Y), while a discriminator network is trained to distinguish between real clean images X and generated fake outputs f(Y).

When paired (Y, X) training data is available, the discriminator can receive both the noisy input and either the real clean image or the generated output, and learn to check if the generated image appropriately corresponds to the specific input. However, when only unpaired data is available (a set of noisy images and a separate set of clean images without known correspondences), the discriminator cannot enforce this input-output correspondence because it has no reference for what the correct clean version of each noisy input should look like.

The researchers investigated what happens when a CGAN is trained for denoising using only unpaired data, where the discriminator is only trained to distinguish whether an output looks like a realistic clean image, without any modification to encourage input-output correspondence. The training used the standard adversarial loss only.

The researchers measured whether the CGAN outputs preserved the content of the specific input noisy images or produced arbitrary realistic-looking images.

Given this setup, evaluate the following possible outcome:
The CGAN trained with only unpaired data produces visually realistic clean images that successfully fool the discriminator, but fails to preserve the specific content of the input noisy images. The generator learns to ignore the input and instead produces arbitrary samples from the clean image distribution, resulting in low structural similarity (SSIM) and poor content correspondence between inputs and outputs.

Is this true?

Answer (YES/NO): NO